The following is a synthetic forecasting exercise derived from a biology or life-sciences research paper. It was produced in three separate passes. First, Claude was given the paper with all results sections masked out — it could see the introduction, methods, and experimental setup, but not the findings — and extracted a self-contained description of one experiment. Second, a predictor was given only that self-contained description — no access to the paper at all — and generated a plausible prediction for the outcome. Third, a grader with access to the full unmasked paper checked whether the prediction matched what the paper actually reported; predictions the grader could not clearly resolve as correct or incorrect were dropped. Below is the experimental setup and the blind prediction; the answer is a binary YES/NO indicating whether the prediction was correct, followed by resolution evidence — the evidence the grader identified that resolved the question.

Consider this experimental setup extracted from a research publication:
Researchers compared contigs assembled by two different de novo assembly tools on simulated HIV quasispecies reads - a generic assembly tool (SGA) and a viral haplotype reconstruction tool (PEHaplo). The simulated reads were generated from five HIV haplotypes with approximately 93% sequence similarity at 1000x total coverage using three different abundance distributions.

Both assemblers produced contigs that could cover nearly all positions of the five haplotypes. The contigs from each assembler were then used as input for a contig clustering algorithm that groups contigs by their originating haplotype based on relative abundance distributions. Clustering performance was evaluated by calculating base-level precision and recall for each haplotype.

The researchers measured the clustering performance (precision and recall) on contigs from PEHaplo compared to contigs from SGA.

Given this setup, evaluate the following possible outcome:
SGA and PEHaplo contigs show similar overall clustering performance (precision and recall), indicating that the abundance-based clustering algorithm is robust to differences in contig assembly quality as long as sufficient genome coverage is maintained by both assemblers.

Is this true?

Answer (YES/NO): YES